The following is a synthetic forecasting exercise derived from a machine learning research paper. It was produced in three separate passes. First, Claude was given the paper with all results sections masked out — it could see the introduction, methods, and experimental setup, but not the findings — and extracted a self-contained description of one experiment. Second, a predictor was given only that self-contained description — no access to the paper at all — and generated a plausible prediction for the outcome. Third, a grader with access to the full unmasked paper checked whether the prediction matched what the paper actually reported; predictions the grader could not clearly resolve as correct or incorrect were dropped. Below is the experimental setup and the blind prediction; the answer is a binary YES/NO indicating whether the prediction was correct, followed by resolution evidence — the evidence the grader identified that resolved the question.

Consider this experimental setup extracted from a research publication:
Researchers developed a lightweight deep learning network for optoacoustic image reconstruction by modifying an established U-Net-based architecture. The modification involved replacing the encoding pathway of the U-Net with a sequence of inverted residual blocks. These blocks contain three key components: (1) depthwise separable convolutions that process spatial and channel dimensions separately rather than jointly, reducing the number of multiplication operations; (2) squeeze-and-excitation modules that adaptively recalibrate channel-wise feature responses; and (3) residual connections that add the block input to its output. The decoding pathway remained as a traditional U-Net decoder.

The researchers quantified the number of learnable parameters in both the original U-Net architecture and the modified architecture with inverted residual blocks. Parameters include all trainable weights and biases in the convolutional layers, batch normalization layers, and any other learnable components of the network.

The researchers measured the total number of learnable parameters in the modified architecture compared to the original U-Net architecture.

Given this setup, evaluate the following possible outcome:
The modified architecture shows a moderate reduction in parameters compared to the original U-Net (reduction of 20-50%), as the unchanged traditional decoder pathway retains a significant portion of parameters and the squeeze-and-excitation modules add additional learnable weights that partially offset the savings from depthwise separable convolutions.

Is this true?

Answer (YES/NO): YES